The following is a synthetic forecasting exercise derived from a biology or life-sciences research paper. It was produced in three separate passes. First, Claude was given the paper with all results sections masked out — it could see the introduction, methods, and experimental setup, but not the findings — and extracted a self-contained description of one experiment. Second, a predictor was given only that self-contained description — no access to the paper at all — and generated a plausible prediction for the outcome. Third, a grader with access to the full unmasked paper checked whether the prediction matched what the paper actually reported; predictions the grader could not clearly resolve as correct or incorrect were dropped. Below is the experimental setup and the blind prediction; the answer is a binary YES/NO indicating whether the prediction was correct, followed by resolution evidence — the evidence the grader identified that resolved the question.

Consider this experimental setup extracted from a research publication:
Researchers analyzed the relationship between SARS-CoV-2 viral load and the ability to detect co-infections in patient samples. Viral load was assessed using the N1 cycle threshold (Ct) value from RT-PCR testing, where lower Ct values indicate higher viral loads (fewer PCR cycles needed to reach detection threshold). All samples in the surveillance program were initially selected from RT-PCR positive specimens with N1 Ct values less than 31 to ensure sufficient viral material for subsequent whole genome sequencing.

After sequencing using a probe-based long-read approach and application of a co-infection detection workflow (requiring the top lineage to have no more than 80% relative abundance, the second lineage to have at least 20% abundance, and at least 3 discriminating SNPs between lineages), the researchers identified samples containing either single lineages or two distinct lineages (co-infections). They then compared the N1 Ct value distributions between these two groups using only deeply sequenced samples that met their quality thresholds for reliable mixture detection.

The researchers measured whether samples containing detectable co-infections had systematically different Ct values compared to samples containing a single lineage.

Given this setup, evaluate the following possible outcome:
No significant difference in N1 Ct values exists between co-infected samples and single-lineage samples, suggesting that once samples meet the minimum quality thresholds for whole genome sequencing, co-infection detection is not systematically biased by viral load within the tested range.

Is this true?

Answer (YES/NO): YES